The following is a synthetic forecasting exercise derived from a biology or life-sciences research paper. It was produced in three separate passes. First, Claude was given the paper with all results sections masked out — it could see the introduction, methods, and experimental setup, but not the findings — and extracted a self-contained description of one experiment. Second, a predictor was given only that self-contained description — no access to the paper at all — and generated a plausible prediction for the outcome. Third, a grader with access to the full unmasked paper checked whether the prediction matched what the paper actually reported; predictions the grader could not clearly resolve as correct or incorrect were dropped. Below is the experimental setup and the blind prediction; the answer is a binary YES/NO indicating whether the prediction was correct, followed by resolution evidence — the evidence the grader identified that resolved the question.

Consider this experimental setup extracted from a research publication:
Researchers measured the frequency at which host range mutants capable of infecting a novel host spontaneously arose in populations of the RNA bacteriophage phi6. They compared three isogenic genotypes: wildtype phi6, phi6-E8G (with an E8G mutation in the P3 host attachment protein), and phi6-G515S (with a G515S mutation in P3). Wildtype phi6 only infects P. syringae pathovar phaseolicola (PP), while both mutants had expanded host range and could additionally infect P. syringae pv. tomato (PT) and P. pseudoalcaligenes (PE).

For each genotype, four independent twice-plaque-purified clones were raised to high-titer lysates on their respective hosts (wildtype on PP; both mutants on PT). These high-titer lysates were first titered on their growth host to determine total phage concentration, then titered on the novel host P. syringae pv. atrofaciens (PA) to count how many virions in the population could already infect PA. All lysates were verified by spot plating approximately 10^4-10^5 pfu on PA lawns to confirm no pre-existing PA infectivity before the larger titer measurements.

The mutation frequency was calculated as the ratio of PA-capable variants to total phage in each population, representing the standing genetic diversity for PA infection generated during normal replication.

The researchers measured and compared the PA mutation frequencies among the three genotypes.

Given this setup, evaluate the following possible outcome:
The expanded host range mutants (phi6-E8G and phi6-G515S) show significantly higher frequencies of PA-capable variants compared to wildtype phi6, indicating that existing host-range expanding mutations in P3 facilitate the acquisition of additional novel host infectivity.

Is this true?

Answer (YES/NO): NO